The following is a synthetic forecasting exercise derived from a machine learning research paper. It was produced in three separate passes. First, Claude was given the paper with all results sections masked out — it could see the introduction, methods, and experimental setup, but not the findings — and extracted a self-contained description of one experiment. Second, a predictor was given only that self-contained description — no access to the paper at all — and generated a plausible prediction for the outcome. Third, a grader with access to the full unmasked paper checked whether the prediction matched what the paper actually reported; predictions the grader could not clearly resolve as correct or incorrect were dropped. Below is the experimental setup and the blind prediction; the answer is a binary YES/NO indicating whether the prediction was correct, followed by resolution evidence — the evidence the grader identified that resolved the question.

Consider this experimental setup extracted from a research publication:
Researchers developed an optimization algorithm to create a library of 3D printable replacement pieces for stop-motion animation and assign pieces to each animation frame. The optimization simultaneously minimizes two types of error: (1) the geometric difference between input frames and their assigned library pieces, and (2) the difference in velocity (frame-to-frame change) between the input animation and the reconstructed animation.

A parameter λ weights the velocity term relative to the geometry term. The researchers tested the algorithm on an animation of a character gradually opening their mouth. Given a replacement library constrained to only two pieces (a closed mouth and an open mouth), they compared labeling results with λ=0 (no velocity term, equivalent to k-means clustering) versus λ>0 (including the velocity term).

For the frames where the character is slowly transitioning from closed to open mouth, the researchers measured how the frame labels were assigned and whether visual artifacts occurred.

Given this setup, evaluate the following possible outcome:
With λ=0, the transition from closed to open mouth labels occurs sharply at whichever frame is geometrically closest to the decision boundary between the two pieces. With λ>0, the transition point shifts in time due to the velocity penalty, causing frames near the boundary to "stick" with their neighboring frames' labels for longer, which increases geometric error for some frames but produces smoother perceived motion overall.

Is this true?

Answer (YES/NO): NO